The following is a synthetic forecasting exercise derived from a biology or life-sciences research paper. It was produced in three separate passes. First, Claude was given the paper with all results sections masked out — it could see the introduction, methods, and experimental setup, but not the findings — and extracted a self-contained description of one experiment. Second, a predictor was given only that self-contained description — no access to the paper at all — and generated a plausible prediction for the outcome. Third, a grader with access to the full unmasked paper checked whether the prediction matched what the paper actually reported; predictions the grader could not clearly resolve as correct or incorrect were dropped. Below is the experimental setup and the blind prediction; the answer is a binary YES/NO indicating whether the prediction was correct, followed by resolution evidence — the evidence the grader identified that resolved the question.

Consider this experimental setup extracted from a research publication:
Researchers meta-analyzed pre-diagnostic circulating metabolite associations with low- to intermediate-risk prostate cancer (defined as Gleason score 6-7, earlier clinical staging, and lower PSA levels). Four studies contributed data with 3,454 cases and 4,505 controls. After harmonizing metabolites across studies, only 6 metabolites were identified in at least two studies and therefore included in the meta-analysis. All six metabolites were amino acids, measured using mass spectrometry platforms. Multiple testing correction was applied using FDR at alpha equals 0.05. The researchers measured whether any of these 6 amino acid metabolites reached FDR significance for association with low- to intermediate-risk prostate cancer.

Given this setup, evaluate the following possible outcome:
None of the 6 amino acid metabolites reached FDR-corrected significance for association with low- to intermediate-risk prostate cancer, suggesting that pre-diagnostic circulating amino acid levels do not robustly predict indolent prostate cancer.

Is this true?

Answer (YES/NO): YES